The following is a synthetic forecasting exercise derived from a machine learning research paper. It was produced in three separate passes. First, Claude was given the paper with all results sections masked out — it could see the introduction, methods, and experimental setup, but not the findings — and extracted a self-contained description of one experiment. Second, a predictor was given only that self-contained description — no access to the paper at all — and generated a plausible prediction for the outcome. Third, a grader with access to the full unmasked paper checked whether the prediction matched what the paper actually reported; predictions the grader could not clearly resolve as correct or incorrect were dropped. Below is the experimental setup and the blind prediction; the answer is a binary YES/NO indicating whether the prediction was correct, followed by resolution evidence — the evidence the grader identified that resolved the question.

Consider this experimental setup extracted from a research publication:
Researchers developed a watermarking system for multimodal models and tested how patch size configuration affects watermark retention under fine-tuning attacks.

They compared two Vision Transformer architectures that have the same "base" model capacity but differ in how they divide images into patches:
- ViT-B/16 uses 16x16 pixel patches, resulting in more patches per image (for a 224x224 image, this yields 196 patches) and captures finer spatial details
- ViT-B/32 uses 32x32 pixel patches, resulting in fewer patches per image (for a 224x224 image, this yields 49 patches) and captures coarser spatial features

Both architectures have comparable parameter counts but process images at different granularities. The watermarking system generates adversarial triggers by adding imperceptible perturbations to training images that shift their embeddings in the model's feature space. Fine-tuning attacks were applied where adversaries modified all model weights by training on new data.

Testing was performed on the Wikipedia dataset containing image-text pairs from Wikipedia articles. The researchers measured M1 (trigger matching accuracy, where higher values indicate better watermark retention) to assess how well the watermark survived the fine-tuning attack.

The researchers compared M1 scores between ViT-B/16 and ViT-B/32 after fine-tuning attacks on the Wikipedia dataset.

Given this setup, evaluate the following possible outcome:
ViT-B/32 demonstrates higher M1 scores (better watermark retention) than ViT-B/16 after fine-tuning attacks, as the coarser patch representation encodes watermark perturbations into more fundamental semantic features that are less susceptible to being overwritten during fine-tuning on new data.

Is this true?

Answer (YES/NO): NO